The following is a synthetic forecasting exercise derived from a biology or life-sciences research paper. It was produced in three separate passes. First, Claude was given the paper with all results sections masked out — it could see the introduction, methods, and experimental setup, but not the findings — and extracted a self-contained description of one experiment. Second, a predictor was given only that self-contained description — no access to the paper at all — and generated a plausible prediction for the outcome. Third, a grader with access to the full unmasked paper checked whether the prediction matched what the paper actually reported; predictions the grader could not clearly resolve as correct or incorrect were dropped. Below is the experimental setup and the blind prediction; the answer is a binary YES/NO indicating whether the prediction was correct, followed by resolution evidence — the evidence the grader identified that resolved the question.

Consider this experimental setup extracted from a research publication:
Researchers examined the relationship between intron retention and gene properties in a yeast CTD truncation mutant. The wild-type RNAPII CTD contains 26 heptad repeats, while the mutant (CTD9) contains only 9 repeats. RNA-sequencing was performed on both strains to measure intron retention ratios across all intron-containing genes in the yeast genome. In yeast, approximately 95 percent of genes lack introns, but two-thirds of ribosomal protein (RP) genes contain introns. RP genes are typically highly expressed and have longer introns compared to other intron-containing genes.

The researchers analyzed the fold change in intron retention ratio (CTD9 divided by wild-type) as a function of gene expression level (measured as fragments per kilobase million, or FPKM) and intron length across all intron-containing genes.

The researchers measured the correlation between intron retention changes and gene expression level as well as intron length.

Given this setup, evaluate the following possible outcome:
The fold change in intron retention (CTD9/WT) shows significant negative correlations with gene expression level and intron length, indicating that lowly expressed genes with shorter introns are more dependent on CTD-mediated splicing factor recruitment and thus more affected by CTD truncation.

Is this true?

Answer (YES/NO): NO